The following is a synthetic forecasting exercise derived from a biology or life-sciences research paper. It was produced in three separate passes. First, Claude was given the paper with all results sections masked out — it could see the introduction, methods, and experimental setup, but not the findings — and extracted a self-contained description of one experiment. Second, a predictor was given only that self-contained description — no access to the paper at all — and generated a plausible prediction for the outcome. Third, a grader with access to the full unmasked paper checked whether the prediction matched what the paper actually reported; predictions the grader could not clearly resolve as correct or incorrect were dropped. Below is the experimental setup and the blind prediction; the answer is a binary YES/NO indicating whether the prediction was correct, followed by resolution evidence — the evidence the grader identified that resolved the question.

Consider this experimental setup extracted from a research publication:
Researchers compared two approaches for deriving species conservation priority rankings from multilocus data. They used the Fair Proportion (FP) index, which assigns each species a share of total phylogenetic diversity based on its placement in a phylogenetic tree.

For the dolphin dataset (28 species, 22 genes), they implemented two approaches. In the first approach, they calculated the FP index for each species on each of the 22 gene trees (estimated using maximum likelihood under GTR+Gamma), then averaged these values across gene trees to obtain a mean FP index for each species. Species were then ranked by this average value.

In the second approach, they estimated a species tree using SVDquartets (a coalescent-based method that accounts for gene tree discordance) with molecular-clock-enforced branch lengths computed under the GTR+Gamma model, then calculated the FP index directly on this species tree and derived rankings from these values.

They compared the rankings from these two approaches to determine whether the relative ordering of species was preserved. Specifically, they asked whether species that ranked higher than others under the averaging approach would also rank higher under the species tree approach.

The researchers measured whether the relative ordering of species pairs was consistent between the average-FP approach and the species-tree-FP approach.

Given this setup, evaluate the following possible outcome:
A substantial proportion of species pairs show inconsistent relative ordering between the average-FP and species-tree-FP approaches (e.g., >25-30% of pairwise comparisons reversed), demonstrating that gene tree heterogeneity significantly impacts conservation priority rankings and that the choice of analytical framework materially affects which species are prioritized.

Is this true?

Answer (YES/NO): NO